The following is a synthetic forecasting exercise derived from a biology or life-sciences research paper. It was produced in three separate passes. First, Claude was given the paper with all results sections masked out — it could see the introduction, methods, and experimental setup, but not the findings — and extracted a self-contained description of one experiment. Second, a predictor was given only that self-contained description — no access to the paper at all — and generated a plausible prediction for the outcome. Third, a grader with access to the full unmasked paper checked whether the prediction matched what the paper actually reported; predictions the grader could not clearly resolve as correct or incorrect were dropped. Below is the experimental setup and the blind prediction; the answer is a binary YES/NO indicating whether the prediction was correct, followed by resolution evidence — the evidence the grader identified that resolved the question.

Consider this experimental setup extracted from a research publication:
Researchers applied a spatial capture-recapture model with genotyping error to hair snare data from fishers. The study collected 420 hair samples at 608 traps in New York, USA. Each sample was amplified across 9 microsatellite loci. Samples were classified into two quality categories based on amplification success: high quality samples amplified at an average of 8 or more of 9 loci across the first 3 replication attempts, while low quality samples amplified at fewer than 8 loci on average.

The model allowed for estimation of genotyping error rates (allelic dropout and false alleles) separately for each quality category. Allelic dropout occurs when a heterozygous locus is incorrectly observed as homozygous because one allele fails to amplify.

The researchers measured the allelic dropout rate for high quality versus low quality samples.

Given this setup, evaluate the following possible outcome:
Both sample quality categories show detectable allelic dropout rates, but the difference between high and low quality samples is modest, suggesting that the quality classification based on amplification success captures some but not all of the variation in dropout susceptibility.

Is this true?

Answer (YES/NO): NO